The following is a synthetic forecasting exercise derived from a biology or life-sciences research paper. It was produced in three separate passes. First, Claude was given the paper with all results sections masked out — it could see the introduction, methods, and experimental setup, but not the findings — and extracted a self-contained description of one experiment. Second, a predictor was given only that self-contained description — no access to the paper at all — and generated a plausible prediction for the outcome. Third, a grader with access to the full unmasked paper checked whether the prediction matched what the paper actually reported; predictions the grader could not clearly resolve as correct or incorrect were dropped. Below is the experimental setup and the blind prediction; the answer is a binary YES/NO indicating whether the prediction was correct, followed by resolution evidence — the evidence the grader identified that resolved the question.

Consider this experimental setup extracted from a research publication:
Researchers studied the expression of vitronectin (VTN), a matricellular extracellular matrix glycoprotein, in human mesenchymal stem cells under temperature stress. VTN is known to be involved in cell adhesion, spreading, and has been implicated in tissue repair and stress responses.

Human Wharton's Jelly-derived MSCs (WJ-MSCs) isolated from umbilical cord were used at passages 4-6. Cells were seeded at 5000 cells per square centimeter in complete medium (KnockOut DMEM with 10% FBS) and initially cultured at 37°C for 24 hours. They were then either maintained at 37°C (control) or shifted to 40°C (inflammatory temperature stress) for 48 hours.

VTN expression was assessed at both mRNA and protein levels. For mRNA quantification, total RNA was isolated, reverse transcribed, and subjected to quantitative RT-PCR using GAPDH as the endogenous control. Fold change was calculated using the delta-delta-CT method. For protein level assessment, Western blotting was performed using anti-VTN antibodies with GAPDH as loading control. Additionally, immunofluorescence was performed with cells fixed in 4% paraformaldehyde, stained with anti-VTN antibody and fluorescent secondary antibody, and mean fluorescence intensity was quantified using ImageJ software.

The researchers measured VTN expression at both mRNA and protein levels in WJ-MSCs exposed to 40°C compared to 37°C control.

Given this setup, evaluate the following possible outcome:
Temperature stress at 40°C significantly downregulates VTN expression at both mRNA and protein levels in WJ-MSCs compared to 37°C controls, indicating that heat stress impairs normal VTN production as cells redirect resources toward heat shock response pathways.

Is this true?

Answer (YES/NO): NO